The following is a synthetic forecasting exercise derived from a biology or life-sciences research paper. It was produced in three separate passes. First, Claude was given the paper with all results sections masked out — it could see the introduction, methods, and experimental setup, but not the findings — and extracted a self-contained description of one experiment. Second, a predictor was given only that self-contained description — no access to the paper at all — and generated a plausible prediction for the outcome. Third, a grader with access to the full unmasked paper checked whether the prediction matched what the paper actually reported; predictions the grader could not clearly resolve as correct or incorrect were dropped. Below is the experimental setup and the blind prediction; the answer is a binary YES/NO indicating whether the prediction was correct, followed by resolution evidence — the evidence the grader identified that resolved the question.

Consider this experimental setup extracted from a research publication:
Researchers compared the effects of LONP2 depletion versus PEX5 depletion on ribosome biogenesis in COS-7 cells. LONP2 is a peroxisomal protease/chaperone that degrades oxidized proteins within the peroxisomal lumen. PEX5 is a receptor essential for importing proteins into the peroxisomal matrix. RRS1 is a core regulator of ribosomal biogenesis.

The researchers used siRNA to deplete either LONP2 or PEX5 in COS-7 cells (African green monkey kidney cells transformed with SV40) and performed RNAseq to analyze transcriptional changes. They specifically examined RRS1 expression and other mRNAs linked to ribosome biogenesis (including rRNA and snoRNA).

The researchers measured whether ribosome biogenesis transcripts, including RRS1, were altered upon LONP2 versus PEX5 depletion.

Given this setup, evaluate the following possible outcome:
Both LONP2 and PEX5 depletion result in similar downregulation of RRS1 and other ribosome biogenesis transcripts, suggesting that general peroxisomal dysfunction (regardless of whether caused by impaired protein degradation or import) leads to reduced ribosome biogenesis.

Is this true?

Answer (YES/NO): NO